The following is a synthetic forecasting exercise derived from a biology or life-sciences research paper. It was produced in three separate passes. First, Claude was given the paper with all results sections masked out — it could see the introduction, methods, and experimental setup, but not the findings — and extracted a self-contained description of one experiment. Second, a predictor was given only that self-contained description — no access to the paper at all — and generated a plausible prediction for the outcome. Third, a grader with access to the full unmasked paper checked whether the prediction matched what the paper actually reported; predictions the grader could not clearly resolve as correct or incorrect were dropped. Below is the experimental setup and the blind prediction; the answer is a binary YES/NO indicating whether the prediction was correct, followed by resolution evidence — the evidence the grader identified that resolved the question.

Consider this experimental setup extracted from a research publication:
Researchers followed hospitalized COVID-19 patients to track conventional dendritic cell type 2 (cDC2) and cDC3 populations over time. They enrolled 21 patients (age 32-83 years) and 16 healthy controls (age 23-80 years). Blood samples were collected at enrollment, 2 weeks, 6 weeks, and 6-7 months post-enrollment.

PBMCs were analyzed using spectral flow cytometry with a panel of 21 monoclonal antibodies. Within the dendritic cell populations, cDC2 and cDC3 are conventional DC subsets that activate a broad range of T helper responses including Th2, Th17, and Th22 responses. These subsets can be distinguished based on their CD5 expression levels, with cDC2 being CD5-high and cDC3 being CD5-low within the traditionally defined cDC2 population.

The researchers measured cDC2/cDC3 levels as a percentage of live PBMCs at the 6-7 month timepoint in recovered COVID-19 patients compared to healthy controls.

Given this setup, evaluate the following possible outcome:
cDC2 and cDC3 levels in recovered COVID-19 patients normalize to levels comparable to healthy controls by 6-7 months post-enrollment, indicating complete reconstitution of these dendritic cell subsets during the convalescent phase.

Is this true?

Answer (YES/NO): NO